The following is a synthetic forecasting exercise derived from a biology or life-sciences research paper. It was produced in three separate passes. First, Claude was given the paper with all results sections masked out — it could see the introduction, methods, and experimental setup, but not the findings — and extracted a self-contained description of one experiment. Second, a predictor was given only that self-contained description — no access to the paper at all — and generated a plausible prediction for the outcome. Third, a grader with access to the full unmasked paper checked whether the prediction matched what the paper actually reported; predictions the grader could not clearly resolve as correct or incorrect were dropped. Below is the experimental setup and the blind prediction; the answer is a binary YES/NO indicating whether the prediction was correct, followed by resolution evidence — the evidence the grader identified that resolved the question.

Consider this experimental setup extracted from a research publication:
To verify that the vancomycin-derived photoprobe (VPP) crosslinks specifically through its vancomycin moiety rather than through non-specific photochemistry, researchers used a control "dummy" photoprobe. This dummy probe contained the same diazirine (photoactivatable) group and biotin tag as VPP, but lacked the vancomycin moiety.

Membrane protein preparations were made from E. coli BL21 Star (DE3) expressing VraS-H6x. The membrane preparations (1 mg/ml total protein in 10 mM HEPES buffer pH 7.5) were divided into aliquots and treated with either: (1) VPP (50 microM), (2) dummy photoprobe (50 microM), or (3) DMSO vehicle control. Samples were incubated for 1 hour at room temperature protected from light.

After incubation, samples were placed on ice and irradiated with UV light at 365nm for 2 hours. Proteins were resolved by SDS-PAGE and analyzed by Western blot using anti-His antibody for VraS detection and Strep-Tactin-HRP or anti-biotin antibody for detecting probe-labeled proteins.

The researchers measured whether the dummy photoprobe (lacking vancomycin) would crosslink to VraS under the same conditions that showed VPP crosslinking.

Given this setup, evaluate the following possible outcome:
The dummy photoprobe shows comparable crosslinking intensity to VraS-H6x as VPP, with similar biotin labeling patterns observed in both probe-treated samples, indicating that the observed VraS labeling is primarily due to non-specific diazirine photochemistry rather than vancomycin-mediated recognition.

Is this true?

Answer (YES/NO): NO